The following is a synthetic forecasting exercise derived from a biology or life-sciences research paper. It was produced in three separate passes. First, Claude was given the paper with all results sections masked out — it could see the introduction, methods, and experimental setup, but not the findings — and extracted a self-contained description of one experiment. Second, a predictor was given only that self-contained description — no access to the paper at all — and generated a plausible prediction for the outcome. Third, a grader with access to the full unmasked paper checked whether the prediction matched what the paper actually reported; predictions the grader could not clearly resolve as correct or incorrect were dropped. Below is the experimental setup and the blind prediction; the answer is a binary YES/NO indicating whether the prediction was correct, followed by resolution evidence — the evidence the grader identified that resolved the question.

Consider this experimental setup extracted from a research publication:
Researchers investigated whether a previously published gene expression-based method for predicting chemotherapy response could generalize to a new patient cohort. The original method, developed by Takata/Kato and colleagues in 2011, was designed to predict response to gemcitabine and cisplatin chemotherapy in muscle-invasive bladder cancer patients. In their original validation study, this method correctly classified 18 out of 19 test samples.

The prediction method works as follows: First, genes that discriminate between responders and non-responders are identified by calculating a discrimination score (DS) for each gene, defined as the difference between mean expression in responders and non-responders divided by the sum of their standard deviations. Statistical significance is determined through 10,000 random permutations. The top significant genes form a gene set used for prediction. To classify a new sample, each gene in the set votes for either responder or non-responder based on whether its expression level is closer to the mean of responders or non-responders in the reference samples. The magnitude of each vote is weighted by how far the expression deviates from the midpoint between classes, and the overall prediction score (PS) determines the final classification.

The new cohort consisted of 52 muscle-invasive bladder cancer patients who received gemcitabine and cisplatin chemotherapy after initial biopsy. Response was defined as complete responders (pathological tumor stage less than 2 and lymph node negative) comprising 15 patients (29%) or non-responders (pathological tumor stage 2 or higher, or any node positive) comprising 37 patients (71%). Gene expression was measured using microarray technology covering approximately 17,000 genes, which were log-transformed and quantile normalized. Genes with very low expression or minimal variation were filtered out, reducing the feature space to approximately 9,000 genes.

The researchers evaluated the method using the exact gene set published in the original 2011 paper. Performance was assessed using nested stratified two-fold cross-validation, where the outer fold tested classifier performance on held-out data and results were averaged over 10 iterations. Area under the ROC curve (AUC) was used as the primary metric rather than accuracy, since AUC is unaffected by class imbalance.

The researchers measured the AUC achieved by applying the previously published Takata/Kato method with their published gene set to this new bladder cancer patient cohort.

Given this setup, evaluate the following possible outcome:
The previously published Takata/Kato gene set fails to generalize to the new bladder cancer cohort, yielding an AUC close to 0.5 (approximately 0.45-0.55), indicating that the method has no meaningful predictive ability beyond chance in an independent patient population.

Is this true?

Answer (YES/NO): YES